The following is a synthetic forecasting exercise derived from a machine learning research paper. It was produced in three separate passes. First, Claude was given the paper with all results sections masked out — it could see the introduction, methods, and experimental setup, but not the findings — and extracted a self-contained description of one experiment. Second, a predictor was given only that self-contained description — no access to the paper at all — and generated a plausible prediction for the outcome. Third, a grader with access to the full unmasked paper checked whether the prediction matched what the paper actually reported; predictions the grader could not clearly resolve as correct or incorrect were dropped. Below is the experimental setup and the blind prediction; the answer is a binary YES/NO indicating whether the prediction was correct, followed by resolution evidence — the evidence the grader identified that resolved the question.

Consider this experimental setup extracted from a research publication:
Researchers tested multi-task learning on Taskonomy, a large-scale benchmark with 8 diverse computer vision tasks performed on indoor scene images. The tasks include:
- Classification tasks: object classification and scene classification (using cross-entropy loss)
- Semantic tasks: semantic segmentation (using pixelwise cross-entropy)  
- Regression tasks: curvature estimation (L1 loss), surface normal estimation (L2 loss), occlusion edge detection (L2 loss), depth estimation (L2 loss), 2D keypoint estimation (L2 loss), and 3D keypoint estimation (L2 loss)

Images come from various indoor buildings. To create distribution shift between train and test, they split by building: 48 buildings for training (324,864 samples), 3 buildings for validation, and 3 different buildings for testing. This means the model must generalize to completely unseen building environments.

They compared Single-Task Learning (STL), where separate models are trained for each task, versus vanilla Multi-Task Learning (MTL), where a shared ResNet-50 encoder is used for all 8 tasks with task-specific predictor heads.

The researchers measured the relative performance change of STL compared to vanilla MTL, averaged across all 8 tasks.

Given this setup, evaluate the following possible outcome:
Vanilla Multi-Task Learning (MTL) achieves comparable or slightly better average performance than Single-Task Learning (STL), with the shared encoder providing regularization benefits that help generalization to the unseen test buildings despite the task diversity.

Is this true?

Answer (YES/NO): YES